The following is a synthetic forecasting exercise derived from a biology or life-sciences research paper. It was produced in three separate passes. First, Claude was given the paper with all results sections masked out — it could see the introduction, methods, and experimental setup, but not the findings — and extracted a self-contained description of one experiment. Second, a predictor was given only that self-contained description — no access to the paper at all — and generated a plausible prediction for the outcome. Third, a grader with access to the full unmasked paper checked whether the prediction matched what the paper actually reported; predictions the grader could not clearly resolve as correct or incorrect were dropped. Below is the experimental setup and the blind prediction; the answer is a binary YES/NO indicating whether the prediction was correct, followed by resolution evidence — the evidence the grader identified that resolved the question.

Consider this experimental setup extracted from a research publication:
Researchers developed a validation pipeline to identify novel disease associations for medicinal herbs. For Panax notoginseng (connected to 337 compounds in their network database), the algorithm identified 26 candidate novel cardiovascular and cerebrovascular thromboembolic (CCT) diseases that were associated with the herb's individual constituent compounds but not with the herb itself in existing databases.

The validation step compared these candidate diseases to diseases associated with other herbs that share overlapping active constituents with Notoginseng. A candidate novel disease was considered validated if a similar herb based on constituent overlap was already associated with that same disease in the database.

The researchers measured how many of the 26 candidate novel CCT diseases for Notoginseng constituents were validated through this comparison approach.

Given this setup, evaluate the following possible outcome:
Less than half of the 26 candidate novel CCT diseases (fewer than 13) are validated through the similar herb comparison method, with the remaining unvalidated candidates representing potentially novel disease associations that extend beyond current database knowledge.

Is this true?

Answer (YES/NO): YES